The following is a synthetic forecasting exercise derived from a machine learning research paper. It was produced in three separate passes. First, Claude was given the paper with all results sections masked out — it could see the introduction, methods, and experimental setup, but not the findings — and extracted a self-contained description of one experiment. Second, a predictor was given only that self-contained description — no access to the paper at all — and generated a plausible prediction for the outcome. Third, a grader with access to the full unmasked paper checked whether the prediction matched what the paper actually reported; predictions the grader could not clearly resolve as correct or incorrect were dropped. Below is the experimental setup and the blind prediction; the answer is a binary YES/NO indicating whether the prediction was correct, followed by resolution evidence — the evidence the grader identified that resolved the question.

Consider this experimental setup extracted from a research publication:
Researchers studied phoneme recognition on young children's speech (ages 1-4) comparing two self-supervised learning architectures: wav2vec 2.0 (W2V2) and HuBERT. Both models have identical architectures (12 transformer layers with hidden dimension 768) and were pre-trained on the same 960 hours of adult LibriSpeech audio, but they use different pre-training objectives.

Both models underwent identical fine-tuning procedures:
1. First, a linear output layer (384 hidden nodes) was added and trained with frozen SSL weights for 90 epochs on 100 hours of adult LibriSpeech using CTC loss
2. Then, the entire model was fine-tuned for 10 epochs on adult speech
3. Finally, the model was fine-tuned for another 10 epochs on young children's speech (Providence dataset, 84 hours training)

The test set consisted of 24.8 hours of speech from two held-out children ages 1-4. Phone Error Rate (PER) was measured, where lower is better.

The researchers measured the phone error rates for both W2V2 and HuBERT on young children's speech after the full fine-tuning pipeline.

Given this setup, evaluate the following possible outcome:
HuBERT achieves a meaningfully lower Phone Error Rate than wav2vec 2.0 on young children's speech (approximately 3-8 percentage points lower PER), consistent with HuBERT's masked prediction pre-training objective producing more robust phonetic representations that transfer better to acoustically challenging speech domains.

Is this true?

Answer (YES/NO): NO